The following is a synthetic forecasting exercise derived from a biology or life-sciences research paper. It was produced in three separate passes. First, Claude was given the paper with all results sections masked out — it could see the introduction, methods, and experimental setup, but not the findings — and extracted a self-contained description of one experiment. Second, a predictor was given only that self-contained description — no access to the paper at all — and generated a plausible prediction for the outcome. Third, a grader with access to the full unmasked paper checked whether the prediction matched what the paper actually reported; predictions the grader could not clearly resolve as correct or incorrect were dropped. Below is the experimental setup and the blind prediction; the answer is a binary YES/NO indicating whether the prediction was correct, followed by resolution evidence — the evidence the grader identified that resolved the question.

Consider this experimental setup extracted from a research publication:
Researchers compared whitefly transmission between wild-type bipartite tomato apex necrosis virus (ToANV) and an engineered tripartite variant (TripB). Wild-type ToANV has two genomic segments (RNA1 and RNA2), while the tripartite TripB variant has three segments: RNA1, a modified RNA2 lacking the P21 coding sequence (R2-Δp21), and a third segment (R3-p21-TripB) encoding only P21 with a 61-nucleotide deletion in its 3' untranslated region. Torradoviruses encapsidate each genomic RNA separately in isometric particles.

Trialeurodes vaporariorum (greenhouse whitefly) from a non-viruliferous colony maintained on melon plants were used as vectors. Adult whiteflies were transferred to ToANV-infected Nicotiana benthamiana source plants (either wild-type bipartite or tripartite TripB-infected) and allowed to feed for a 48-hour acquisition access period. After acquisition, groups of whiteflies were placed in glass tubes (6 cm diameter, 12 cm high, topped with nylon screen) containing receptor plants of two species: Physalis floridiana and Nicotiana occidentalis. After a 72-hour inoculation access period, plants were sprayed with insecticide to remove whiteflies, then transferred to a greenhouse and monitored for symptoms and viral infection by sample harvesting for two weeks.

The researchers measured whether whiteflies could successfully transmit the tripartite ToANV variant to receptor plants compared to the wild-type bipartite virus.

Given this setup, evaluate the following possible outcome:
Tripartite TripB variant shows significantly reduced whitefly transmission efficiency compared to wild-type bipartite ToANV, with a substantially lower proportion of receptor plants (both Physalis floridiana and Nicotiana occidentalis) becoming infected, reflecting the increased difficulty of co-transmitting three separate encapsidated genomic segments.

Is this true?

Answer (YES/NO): YES